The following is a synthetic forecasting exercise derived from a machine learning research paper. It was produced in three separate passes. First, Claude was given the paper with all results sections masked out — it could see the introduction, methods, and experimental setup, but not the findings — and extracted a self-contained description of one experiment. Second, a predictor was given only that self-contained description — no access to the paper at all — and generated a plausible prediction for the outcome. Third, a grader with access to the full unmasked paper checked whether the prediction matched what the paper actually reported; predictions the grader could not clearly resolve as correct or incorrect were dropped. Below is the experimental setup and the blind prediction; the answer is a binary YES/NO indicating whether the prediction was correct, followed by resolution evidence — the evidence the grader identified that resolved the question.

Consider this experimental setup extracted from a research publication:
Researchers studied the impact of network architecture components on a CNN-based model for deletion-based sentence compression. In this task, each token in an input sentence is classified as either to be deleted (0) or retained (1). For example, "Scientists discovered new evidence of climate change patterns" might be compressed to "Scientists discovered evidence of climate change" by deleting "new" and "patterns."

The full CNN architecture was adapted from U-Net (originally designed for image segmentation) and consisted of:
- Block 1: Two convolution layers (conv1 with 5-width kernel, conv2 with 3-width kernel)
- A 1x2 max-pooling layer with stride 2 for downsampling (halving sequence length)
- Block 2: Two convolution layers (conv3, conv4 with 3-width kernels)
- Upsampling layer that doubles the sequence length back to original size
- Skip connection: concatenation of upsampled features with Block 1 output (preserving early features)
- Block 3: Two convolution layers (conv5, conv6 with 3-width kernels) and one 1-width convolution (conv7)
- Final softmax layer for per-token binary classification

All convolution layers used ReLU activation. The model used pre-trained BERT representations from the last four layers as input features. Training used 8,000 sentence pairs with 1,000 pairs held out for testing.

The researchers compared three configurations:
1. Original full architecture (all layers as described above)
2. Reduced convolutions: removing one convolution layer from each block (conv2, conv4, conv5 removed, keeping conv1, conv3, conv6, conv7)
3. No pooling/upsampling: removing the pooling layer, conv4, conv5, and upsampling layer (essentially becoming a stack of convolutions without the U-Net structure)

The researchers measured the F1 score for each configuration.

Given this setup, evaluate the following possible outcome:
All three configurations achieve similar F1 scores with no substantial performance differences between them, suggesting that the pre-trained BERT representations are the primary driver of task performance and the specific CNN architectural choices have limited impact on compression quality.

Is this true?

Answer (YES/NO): NO